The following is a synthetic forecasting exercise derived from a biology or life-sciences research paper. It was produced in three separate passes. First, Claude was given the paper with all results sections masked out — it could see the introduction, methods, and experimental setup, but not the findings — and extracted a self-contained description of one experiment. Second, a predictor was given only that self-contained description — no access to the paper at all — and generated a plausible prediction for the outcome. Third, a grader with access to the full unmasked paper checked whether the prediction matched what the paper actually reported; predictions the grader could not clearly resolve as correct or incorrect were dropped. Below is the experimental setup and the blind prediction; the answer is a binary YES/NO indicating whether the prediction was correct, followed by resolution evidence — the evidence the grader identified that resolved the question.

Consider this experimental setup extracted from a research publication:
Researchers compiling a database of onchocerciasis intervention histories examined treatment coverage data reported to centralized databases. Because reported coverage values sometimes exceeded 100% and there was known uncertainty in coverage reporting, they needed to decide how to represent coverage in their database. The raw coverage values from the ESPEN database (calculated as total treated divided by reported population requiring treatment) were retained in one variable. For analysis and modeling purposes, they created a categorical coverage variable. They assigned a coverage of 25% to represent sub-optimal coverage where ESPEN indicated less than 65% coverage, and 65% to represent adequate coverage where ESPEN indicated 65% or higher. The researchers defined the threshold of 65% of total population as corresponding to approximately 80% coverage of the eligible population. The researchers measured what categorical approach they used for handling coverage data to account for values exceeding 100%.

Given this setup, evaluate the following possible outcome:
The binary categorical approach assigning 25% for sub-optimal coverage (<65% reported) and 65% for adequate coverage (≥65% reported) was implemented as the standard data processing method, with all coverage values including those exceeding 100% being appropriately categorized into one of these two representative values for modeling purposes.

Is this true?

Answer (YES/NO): YES